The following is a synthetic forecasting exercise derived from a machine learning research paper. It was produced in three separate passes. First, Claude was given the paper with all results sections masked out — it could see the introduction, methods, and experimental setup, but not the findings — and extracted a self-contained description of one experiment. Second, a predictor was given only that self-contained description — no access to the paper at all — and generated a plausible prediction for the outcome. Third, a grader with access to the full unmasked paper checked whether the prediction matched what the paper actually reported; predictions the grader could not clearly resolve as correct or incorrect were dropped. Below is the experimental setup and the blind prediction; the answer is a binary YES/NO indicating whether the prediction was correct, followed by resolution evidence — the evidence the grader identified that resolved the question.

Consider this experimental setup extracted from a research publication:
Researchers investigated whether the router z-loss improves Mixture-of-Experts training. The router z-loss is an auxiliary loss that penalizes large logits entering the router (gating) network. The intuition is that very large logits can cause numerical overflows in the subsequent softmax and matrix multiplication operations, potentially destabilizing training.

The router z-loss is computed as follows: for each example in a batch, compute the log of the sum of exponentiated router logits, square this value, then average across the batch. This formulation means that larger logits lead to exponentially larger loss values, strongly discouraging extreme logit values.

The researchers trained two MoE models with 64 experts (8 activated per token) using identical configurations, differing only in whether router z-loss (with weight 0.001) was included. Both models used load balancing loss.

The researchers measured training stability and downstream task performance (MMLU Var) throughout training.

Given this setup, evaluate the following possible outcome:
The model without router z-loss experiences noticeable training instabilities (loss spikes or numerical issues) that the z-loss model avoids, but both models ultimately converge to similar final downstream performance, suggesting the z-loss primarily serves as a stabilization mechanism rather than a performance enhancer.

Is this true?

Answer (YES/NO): NO